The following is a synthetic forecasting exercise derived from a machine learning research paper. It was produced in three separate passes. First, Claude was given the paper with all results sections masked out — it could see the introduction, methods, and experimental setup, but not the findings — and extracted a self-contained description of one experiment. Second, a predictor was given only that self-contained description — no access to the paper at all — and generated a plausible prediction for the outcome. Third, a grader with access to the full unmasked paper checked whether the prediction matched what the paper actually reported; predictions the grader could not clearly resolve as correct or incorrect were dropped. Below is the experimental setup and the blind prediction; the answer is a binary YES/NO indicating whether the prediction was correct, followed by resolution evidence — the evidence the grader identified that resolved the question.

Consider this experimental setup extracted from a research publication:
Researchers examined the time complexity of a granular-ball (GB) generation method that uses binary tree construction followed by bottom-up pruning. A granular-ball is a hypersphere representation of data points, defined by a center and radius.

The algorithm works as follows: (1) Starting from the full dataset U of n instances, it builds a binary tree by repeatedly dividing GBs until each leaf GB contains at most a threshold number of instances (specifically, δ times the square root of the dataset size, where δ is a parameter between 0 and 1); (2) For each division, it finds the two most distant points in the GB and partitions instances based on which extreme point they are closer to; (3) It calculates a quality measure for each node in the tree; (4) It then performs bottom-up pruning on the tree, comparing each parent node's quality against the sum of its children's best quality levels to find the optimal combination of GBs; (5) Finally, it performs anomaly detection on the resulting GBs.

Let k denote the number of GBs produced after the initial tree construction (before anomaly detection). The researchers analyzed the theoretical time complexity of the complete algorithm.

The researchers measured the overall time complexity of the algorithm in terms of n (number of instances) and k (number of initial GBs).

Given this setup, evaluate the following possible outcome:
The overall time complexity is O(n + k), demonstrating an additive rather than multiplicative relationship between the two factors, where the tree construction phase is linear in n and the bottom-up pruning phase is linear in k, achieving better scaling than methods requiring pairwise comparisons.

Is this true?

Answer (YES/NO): NO